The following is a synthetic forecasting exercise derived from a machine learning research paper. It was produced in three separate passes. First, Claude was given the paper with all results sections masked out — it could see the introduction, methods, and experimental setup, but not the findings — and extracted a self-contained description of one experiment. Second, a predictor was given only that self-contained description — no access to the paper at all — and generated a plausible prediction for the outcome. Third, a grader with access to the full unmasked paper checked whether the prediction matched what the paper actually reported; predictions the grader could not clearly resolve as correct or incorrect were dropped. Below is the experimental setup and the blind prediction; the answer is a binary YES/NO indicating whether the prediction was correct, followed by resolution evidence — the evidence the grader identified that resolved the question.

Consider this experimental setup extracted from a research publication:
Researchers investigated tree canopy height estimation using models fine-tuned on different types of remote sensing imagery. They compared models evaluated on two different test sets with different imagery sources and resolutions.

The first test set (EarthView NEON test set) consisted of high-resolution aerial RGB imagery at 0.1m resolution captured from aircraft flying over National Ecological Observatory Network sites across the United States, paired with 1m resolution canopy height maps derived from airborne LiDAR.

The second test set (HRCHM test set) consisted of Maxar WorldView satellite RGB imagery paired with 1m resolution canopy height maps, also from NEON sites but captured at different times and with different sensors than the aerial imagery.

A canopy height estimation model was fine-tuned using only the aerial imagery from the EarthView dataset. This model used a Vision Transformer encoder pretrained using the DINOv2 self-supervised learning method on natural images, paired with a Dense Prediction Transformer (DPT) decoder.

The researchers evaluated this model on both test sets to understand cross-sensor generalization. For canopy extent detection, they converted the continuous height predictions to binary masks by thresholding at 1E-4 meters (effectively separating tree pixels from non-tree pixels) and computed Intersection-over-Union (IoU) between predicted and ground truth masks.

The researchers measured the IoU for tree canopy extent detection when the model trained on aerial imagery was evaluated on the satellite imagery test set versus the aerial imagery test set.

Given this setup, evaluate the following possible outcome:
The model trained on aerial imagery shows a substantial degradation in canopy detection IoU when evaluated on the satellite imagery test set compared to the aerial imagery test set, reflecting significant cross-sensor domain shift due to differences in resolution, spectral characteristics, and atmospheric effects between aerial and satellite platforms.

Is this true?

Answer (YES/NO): NO